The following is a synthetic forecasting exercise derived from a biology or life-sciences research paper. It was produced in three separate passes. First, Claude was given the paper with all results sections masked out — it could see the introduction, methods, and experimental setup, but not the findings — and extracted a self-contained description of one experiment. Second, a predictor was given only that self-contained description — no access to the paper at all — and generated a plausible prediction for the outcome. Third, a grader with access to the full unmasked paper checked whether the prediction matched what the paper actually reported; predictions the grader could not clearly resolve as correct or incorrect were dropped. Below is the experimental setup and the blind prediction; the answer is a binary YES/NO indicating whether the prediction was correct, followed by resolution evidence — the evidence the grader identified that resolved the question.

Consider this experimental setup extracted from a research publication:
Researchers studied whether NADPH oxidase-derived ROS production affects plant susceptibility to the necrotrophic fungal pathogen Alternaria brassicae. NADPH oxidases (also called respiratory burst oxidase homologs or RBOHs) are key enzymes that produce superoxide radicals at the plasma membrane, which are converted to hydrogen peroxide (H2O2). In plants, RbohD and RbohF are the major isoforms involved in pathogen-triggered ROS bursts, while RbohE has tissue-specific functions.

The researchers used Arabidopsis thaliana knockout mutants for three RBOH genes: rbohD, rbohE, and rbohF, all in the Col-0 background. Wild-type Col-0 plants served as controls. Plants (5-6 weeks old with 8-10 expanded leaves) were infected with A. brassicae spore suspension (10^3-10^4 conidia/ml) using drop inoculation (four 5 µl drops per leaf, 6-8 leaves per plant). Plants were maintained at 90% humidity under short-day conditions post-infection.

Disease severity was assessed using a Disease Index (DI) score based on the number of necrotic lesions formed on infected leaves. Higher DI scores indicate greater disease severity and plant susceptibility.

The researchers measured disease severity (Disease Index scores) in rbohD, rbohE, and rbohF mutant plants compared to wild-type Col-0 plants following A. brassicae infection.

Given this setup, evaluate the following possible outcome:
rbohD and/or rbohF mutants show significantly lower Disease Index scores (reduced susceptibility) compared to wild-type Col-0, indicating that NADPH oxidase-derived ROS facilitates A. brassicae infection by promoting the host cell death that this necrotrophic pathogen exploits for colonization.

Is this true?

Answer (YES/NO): YES